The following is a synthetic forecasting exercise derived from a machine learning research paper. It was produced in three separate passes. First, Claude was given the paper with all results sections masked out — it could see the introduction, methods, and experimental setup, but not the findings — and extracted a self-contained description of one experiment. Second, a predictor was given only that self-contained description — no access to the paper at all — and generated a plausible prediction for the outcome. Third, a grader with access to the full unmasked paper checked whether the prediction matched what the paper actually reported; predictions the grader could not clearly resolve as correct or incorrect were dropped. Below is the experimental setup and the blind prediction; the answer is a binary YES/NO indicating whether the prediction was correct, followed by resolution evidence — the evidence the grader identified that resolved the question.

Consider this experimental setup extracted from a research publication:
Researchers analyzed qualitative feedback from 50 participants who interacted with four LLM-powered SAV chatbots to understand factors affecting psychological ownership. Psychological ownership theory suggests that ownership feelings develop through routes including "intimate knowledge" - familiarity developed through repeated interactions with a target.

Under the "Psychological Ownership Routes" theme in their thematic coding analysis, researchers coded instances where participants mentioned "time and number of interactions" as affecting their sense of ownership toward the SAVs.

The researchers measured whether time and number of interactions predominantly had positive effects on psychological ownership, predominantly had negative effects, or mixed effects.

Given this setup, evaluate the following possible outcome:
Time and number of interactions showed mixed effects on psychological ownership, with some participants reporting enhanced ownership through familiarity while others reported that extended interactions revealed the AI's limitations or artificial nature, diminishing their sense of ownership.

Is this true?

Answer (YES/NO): NO